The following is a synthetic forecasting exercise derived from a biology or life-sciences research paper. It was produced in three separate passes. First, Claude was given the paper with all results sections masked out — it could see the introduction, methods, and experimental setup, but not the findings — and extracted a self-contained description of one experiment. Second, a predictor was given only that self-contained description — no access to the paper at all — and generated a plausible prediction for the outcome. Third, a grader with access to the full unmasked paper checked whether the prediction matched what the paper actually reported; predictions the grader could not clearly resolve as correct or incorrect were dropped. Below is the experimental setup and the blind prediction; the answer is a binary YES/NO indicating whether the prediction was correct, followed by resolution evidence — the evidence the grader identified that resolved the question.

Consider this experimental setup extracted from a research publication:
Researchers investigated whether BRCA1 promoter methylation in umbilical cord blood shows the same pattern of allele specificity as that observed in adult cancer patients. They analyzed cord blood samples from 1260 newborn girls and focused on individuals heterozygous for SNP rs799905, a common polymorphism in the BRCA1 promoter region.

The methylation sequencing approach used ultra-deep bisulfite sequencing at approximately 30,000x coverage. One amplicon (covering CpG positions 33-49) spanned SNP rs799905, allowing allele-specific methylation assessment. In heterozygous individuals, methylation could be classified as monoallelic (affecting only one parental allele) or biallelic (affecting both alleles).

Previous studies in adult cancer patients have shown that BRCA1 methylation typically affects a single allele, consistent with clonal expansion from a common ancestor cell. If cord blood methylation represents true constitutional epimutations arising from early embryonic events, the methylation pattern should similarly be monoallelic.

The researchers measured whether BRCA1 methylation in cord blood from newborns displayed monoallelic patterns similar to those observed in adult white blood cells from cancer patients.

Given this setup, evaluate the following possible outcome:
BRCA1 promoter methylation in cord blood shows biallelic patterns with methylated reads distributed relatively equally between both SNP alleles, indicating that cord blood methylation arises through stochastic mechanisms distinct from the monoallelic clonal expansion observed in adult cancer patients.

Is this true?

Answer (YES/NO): NO